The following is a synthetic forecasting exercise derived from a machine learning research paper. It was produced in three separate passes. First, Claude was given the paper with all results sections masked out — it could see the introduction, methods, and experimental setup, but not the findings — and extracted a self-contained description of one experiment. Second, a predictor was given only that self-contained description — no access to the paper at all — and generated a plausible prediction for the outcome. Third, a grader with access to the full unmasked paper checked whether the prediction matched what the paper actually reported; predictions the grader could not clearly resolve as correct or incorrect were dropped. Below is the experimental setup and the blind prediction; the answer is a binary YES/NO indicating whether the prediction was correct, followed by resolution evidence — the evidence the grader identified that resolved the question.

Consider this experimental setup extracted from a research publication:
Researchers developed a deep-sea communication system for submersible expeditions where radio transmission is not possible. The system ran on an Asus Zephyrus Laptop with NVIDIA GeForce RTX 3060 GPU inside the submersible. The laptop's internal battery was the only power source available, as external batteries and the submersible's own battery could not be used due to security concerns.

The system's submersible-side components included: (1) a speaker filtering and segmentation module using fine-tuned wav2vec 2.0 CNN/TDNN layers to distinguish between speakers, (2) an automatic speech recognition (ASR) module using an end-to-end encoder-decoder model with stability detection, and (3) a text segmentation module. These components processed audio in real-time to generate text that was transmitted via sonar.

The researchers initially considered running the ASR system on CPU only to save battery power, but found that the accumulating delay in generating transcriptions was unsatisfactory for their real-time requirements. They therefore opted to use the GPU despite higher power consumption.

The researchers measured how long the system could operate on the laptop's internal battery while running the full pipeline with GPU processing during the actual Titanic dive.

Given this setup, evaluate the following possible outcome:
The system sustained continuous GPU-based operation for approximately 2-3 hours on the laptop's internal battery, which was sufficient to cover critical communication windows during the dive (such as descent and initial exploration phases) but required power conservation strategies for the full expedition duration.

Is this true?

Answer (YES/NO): NO